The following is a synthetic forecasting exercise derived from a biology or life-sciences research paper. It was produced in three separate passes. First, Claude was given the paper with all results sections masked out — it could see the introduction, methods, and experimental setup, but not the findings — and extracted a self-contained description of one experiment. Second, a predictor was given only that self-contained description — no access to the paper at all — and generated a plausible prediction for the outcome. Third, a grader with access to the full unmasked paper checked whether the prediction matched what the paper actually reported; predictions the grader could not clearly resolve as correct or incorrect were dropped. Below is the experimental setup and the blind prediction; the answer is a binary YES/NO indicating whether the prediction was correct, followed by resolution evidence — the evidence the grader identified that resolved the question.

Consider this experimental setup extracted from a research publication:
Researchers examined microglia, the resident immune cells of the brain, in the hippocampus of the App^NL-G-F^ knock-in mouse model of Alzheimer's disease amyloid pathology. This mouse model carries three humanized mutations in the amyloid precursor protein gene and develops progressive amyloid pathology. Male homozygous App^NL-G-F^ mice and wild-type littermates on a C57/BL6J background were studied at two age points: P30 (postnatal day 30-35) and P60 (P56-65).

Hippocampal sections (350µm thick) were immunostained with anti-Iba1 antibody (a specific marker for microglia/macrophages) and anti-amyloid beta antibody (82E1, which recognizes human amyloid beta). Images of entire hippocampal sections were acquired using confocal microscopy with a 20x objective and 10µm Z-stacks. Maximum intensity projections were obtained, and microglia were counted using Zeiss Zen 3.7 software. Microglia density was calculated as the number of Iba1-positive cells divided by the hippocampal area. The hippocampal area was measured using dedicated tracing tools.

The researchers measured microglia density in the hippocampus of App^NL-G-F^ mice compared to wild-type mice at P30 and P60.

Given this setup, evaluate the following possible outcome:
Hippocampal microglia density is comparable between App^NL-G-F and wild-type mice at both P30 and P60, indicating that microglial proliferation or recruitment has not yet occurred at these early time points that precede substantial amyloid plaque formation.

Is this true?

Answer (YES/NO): NO